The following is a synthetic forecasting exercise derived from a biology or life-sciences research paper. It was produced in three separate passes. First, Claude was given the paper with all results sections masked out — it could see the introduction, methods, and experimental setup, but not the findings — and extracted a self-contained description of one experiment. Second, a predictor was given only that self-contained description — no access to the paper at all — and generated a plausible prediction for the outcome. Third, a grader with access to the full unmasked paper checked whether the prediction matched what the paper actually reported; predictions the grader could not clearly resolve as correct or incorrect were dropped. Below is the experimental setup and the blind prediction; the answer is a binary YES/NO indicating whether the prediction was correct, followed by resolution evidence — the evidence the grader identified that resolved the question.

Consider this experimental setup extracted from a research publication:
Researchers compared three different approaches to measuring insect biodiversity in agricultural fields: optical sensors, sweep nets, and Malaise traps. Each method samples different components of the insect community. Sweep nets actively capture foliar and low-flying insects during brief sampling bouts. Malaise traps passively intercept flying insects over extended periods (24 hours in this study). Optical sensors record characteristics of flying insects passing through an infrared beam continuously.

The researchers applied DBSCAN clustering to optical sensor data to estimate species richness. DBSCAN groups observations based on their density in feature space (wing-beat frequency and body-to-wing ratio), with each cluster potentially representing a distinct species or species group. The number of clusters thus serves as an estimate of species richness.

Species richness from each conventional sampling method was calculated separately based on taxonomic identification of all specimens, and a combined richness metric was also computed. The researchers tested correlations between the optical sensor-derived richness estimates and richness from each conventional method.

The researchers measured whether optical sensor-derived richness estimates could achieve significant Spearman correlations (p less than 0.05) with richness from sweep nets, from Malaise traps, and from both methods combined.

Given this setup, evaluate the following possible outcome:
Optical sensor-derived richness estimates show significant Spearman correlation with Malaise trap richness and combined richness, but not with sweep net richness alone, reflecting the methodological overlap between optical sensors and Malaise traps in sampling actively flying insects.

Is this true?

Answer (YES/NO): NO